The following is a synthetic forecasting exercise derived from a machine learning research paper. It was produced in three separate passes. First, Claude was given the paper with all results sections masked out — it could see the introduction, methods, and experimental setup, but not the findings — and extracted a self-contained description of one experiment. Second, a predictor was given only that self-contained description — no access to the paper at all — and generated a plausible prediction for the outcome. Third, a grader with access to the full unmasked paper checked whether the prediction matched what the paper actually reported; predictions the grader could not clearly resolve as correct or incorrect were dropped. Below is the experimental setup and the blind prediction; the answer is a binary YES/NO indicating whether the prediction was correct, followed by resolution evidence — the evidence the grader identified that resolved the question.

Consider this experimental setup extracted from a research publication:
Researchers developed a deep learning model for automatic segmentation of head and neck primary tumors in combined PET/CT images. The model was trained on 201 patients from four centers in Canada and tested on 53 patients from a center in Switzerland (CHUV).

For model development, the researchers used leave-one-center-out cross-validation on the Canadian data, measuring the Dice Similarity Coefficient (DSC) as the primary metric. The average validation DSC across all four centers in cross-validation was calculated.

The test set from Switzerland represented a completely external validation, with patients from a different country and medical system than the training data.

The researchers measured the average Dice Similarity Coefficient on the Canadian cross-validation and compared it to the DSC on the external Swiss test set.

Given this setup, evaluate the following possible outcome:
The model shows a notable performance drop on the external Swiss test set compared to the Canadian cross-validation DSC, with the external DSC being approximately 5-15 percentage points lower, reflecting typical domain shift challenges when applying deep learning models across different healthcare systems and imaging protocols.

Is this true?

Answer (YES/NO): NO